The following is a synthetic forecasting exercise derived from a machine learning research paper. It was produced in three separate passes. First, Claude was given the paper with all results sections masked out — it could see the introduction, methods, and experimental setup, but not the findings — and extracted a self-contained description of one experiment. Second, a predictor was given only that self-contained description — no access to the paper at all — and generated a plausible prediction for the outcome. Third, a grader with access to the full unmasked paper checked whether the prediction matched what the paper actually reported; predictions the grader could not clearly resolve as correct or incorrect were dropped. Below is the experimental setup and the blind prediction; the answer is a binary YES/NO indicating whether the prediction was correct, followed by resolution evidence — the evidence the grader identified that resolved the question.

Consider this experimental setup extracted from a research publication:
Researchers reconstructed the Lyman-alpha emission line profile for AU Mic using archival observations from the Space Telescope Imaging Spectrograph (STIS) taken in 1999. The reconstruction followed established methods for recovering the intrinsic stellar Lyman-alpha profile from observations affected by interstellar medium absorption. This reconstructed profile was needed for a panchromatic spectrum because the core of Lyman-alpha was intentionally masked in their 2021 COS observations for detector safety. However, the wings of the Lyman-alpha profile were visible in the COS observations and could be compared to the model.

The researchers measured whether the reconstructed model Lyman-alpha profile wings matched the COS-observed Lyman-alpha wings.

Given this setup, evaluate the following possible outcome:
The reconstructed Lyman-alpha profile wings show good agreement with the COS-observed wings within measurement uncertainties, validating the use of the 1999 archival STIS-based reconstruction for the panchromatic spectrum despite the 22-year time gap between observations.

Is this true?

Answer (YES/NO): NO